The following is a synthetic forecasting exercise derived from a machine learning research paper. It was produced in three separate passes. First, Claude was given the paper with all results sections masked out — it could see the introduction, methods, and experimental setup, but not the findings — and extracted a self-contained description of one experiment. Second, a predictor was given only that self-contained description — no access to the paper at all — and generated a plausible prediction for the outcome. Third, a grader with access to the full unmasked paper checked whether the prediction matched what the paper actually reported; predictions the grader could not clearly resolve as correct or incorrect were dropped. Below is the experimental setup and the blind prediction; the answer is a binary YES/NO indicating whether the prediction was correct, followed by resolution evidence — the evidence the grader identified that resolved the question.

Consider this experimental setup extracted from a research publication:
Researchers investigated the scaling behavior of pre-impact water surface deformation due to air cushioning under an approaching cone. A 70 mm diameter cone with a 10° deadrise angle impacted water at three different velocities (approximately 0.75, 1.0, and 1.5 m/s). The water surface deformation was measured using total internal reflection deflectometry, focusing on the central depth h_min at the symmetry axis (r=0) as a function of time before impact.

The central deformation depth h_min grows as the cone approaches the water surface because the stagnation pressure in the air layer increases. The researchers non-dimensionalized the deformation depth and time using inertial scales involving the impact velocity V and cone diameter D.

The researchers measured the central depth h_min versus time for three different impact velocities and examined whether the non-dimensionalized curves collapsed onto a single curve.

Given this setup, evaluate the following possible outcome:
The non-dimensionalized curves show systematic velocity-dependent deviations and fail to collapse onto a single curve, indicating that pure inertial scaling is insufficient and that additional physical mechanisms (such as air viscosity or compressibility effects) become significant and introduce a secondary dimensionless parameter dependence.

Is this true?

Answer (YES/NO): NO